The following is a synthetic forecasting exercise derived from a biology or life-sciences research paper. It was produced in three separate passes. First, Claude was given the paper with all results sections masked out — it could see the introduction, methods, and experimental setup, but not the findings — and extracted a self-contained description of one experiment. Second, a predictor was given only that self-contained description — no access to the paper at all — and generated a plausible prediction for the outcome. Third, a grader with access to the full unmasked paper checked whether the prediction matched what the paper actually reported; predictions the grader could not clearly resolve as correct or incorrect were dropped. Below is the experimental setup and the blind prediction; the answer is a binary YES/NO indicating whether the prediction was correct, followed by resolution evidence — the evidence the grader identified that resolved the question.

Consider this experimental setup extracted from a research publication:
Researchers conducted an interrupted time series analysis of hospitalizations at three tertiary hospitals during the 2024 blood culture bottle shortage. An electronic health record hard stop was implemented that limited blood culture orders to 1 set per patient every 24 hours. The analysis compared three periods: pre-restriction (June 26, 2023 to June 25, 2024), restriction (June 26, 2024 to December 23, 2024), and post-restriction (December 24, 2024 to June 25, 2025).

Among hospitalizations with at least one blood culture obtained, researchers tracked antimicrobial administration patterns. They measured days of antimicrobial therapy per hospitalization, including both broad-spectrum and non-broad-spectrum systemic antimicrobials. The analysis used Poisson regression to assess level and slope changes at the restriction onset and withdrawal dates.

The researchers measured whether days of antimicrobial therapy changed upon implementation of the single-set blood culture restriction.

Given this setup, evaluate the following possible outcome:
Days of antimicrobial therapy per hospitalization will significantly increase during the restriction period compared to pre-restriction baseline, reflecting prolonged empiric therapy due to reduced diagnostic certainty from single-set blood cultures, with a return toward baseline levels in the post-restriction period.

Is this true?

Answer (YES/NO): NO